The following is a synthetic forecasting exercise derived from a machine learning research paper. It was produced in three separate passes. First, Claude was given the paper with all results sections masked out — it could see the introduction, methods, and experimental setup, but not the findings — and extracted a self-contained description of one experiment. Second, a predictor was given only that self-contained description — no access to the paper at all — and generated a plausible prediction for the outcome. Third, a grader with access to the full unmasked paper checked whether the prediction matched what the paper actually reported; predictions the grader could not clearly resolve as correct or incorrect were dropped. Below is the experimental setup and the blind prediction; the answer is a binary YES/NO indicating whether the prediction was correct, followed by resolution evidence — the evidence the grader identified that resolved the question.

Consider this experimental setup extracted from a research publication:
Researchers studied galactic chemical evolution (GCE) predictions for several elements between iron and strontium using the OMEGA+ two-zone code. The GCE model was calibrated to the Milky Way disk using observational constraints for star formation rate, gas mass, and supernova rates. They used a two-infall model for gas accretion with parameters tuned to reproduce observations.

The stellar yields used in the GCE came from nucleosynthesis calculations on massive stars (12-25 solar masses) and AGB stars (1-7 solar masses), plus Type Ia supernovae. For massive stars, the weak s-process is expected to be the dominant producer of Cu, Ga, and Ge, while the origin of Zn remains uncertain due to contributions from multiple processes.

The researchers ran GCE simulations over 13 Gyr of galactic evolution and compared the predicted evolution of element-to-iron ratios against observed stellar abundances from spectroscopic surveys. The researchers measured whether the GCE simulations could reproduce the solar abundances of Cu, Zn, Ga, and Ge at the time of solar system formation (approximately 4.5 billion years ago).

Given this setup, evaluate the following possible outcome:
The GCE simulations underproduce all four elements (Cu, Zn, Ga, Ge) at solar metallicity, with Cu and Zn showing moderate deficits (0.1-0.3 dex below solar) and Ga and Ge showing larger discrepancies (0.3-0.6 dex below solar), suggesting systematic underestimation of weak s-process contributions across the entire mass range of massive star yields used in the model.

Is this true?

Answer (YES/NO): NO